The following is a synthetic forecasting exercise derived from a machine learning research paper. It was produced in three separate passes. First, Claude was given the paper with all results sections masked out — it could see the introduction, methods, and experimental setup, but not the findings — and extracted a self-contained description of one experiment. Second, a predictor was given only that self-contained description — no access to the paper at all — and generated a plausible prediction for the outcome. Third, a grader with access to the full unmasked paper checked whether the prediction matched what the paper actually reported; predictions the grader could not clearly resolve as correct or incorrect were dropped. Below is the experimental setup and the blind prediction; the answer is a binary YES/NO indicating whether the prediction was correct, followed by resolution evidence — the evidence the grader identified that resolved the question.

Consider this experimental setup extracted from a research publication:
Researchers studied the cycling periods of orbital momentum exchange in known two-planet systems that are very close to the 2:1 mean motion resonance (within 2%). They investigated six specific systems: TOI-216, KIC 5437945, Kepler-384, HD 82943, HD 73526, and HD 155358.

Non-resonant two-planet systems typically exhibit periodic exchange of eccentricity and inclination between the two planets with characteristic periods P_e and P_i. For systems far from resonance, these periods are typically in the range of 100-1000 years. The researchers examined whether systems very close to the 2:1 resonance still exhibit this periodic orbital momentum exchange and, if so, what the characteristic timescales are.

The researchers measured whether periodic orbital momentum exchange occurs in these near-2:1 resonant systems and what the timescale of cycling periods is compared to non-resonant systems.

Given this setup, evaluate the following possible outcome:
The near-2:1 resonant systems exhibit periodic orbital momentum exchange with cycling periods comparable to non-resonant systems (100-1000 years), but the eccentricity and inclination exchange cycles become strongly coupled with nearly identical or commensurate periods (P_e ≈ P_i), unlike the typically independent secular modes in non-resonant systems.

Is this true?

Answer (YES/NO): NO